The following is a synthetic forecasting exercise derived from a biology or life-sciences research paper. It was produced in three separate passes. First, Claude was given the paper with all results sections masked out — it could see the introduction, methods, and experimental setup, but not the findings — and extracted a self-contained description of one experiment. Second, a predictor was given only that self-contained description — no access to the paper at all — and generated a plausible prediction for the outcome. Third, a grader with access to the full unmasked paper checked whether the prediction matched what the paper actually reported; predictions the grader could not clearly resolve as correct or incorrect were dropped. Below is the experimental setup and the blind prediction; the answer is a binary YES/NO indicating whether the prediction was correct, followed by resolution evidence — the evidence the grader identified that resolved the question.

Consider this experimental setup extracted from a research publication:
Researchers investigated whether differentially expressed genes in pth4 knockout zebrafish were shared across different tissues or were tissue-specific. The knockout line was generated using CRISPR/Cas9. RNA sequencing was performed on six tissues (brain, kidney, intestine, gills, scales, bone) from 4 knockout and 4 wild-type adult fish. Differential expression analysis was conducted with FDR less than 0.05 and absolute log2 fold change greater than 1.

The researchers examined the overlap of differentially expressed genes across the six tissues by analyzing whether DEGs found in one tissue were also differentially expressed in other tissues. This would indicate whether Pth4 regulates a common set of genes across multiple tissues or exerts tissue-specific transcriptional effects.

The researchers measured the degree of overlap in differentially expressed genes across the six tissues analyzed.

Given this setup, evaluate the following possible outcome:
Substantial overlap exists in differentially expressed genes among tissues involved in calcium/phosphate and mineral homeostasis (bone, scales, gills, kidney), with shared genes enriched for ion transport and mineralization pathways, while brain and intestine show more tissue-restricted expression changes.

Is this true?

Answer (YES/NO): NO